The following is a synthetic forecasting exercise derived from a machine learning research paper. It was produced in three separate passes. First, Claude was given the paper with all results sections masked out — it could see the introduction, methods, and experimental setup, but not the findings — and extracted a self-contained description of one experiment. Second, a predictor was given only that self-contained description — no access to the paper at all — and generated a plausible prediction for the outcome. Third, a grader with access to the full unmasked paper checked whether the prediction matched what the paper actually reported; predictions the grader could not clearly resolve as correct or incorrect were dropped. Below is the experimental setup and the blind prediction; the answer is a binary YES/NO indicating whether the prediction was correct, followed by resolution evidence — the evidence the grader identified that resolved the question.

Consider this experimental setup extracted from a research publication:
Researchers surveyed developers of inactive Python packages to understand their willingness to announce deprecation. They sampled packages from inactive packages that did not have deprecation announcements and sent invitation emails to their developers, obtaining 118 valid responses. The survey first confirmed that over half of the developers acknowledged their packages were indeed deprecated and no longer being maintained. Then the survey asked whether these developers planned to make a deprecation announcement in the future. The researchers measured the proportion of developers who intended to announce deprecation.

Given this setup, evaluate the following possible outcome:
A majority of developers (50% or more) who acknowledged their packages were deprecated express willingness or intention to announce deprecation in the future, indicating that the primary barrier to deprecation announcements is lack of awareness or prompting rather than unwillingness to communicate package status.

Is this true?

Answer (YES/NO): NO